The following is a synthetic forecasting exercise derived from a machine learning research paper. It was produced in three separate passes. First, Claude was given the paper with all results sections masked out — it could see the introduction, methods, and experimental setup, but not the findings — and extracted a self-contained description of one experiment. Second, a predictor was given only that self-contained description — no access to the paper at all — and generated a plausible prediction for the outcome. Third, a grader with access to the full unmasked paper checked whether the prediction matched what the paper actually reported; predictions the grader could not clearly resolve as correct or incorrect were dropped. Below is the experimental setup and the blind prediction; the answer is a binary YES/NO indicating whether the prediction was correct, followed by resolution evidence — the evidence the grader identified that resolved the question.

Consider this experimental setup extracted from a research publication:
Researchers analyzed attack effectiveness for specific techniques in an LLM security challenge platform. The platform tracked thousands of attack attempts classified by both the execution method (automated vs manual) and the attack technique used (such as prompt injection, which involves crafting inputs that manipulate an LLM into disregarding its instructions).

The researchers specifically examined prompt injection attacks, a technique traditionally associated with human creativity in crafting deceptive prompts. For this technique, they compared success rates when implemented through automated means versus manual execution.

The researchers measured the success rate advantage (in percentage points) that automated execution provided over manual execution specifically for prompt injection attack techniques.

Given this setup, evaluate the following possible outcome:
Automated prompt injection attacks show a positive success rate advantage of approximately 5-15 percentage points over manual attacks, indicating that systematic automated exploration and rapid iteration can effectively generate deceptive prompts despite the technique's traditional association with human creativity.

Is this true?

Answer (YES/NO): NO